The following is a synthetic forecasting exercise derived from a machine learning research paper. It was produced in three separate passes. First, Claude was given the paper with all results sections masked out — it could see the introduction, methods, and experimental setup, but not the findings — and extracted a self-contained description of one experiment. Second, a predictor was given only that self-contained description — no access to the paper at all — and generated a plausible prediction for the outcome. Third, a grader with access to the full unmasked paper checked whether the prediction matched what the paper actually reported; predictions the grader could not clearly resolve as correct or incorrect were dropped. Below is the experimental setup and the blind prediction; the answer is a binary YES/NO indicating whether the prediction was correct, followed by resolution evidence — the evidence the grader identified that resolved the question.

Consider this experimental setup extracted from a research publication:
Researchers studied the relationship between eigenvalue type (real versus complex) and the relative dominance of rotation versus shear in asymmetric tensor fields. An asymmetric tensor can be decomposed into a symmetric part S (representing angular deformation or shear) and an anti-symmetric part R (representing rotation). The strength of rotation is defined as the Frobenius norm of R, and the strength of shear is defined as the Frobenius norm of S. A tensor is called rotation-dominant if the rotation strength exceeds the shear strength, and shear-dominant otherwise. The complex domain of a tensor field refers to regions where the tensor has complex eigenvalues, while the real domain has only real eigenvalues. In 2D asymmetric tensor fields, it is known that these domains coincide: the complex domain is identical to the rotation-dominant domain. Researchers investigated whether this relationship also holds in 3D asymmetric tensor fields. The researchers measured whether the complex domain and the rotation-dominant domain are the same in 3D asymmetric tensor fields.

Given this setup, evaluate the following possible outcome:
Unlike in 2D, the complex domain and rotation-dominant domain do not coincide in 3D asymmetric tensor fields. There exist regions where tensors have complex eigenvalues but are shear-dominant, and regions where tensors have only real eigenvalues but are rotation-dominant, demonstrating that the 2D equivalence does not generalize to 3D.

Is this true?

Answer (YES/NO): NO